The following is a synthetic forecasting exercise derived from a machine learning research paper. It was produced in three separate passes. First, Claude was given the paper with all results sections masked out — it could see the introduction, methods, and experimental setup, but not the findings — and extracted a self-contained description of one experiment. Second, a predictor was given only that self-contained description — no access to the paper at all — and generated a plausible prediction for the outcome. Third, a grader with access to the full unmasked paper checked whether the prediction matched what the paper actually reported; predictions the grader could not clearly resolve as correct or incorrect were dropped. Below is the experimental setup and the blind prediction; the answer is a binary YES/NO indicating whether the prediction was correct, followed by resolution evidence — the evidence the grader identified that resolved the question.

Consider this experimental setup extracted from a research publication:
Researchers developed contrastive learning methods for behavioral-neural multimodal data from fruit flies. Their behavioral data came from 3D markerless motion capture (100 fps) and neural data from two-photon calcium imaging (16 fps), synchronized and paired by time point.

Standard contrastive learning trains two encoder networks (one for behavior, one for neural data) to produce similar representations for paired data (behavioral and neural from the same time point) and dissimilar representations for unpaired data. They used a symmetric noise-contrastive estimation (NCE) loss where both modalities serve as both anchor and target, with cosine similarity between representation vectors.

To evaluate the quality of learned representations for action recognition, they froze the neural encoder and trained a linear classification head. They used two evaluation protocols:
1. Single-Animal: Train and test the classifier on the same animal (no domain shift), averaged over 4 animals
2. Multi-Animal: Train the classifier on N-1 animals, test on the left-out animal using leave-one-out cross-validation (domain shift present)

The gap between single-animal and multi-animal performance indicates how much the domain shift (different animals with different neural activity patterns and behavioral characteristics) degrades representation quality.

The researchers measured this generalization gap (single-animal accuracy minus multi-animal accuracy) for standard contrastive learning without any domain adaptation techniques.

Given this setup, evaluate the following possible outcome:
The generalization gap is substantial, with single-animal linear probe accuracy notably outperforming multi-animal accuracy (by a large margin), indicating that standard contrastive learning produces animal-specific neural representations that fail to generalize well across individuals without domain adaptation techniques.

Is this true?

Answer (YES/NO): NO